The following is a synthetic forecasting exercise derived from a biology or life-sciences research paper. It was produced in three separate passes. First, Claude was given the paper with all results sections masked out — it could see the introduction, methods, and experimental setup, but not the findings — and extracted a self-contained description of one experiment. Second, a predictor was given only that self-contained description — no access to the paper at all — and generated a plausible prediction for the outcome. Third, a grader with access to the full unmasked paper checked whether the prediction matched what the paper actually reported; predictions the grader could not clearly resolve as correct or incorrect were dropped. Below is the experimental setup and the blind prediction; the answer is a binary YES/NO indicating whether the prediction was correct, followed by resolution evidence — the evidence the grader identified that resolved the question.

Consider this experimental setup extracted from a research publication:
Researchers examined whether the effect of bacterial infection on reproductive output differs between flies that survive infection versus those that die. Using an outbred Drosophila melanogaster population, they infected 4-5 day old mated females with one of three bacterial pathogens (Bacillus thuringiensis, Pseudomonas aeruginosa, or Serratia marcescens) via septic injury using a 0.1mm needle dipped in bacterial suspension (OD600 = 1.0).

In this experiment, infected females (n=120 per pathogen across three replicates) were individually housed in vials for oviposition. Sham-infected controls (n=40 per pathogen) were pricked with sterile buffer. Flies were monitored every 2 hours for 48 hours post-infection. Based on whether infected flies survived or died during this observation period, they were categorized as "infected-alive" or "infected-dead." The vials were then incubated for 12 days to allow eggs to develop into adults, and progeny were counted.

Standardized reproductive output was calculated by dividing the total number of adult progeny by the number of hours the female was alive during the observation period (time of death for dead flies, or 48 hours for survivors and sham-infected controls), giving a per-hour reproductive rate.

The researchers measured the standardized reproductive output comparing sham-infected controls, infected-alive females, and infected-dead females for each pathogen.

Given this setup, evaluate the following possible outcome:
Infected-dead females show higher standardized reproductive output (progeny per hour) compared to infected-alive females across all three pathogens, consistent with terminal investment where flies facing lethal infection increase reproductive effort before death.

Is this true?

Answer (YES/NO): NO